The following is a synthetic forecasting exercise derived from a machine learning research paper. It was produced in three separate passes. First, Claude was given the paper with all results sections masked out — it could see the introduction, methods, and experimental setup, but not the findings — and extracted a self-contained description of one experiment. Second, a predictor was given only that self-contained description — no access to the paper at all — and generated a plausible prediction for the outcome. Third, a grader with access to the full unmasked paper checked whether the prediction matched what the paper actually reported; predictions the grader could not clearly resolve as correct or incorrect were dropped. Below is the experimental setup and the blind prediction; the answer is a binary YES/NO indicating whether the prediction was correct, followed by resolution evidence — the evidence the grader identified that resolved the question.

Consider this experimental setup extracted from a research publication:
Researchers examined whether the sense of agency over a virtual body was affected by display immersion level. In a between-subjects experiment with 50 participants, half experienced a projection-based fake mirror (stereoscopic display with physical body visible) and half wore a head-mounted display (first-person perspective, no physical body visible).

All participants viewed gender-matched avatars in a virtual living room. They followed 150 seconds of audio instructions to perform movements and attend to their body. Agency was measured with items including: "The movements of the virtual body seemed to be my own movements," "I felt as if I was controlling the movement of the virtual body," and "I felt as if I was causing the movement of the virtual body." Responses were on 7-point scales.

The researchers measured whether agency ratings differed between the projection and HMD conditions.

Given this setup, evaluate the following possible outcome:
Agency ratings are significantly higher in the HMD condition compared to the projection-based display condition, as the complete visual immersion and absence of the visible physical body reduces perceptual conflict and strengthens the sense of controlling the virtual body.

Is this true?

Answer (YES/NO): NO